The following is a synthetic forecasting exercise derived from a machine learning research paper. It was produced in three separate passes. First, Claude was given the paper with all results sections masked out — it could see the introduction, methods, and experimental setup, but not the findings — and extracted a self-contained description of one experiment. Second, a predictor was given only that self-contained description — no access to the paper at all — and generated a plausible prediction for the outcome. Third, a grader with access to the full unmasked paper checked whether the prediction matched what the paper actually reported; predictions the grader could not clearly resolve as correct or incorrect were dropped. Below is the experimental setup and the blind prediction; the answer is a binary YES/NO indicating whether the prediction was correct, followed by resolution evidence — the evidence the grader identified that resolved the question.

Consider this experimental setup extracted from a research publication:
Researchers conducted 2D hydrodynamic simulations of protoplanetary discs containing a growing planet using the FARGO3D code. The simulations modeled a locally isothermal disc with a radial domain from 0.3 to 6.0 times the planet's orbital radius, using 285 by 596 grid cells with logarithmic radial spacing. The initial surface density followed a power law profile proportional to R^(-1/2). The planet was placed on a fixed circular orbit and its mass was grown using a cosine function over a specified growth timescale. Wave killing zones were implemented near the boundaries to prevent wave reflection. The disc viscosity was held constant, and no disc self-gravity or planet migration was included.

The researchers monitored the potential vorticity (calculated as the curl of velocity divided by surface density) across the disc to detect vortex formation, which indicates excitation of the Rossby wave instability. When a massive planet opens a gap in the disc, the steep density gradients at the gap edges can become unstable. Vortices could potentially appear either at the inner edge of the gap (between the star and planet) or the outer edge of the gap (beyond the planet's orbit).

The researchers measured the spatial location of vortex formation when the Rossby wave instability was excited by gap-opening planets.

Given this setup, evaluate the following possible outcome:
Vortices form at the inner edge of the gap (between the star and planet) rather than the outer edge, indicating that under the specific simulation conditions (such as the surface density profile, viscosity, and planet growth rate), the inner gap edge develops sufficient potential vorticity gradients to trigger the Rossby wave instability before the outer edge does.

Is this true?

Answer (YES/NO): NO